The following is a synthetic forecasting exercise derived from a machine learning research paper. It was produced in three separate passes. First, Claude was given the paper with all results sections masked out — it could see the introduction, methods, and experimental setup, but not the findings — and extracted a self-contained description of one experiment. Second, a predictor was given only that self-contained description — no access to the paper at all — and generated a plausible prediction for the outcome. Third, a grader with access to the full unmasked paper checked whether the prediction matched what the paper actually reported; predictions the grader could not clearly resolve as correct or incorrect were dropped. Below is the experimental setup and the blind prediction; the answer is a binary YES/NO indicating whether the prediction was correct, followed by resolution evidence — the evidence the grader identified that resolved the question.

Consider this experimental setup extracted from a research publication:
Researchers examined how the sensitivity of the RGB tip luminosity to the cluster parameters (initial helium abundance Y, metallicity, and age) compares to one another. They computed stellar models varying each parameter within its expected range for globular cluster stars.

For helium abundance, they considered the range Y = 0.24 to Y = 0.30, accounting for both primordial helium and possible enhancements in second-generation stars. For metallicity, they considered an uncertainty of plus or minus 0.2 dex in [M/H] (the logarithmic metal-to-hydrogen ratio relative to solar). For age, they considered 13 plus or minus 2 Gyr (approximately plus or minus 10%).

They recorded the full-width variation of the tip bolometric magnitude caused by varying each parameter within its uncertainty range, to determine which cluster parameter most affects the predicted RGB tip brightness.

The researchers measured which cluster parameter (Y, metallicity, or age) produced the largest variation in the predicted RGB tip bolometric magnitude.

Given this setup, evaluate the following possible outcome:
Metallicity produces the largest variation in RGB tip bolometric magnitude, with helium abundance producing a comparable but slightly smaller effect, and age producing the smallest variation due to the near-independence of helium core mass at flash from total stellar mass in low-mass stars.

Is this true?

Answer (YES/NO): NO